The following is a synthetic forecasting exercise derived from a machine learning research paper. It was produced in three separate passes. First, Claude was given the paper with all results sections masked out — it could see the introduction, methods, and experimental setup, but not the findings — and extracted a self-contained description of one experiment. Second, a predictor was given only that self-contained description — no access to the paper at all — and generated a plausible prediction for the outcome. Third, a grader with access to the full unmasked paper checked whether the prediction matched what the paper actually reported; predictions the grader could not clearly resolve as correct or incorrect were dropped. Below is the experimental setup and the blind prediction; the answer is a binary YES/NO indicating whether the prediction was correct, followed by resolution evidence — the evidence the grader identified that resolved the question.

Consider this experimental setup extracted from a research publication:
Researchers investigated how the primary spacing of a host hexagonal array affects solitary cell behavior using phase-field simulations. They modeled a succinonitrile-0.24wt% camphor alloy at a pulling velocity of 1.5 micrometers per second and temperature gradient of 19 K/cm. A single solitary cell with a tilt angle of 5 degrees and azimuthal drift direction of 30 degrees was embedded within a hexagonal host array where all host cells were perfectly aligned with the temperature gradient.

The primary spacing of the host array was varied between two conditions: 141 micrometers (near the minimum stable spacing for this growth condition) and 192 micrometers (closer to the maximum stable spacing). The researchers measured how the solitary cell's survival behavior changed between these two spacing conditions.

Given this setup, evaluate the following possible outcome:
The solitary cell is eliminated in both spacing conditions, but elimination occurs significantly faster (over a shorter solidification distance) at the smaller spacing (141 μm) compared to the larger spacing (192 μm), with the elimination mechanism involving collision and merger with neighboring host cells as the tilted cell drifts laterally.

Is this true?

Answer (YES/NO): NO